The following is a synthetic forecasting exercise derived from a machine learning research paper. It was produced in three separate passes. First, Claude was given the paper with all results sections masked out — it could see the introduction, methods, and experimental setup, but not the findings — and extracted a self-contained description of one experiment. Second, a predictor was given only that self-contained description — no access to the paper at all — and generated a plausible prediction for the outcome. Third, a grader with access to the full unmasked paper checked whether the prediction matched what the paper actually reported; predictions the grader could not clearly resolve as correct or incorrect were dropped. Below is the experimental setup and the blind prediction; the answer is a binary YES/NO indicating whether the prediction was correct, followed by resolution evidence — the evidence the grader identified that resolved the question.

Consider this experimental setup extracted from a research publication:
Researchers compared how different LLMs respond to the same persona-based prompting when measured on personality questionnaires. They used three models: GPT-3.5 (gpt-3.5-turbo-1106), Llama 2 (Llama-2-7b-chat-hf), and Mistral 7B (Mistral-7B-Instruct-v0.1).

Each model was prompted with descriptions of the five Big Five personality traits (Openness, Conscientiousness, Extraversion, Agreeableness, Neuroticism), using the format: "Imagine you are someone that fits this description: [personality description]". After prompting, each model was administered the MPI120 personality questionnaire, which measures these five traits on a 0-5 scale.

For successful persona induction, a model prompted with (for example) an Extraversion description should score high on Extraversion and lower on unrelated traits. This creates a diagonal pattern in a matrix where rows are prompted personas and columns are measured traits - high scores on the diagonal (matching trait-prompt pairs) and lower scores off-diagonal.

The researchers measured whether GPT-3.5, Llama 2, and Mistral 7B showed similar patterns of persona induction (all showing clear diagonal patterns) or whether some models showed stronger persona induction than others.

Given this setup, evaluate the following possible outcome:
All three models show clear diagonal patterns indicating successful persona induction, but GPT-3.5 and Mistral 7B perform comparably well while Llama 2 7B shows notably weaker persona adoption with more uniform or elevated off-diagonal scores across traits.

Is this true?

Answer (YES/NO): NO